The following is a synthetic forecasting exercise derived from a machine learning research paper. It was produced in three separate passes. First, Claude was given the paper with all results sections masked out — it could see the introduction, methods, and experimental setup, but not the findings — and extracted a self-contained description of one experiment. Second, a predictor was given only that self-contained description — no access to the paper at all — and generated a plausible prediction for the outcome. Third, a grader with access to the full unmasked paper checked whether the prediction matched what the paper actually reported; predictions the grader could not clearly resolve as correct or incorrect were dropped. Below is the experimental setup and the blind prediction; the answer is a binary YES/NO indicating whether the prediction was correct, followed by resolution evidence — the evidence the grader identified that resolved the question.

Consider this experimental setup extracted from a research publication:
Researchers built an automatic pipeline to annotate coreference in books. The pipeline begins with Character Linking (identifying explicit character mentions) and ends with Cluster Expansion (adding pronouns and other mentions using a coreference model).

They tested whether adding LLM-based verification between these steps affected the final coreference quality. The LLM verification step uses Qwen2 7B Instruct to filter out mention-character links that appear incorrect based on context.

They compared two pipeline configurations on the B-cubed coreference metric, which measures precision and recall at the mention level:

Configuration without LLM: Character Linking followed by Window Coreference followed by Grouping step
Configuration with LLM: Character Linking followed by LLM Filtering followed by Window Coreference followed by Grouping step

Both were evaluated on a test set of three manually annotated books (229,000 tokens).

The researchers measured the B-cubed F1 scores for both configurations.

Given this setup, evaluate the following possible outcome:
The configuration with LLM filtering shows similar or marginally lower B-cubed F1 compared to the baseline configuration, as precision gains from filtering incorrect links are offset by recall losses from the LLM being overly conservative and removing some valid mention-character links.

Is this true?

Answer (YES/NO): NO